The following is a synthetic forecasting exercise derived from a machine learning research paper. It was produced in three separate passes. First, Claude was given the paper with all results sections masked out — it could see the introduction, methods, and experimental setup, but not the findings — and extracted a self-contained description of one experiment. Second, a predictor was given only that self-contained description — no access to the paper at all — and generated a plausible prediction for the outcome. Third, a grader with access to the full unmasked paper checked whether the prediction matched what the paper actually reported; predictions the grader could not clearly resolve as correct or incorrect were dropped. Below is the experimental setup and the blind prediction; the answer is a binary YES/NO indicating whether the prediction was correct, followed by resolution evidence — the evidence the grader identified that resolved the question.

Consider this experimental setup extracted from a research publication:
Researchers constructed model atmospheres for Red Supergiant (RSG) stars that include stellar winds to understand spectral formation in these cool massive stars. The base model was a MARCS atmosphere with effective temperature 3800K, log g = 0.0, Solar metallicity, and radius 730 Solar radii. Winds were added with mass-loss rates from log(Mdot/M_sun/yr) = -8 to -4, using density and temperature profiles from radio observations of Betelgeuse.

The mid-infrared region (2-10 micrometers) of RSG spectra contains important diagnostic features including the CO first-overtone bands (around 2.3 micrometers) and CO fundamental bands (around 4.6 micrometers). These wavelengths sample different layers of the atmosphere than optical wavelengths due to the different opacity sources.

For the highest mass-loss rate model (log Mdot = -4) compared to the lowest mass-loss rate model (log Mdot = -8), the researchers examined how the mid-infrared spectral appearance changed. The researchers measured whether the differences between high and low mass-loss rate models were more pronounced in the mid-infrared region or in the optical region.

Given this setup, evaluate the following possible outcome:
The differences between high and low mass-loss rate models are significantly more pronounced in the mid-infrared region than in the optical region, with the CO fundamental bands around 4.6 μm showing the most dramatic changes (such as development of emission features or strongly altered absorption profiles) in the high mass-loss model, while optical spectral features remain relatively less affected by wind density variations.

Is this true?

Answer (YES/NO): NO